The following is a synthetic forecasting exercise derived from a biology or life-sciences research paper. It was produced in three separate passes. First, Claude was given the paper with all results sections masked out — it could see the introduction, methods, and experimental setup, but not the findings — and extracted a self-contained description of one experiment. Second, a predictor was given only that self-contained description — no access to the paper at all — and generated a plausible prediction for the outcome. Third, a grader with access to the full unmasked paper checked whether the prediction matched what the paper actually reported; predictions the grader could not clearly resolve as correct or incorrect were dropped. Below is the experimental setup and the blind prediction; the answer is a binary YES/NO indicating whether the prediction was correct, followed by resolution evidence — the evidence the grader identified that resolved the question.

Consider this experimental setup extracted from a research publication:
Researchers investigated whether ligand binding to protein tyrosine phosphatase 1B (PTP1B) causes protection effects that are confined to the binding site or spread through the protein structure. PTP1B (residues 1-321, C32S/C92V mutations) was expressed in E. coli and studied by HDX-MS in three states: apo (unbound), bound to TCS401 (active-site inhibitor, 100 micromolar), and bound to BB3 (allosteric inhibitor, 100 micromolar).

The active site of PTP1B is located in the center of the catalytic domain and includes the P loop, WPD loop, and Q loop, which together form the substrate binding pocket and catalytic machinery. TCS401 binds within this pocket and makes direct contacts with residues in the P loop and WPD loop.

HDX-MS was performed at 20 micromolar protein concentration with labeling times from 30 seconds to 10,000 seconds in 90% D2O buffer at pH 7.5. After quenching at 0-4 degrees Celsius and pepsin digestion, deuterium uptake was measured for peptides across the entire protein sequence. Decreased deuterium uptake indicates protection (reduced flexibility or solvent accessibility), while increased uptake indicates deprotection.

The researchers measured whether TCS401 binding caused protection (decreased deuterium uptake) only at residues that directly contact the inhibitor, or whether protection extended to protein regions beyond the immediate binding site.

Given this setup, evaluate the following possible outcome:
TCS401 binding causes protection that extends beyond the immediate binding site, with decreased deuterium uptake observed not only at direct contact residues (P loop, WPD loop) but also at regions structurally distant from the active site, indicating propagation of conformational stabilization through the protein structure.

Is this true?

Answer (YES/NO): YES